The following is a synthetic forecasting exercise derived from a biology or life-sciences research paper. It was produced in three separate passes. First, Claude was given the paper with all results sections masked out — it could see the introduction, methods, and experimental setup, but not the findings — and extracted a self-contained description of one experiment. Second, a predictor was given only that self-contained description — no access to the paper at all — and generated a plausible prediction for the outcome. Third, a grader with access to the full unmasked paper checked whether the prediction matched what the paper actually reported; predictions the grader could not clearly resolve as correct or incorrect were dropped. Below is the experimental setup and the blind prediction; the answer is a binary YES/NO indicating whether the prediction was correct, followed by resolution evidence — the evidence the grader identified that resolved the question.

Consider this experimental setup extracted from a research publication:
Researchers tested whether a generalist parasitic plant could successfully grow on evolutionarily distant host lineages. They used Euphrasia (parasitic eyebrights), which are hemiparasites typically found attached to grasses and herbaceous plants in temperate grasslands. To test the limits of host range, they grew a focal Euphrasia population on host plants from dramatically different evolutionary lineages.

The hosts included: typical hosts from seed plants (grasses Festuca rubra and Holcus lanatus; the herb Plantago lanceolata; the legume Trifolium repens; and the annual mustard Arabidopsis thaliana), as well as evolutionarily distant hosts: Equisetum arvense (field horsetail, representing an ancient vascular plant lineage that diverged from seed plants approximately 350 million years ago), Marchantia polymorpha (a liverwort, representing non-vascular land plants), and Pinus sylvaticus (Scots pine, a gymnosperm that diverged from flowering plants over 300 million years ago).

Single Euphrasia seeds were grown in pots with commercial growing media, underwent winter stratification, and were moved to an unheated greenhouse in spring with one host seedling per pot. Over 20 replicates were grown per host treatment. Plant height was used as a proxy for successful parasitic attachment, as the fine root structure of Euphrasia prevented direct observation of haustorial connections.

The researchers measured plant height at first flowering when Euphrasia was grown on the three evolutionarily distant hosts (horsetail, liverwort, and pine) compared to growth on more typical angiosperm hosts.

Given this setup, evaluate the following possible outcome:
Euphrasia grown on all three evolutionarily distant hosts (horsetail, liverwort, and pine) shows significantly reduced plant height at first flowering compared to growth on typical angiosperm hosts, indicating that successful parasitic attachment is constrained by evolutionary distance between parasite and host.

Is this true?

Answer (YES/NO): NO